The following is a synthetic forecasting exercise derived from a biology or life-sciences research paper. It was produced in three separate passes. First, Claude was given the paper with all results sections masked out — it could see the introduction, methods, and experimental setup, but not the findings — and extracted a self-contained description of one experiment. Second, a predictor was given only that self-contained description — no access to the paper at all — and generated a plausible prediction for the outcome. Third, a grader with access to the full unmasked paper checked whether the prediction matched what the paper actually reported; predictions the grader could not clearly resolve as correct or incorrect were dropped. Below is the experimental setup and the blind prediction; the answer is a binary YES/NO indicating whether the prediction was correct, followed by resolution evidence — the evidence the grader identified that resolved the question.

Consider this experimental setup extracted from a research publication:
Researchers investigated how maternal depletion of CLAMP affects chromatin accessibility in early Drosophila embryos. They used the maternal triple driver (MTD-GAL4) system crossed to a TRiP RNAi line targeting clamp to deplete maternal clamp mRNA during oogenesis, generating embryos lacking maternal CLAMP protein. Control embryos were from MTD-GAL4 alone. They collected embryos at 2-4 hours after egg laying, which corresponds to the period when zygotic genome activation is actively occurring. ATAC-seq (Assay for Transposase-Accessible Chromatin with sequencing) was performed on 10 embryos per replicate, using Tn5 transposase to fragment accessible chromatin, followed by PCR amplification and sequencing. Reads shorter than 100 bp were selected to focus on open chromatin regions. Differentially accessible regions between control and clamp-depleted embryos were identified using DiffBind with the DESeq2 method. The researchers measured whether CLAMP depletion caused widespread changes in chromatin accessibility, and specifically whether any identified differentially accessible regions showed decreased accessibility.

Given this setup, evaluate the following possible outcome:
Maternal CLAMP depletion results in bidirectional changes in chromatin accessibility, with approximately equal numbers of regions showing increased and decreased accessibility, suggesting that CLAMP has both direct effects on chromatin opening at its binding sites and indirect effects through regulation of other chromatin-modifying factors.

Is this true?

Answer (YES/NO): NO